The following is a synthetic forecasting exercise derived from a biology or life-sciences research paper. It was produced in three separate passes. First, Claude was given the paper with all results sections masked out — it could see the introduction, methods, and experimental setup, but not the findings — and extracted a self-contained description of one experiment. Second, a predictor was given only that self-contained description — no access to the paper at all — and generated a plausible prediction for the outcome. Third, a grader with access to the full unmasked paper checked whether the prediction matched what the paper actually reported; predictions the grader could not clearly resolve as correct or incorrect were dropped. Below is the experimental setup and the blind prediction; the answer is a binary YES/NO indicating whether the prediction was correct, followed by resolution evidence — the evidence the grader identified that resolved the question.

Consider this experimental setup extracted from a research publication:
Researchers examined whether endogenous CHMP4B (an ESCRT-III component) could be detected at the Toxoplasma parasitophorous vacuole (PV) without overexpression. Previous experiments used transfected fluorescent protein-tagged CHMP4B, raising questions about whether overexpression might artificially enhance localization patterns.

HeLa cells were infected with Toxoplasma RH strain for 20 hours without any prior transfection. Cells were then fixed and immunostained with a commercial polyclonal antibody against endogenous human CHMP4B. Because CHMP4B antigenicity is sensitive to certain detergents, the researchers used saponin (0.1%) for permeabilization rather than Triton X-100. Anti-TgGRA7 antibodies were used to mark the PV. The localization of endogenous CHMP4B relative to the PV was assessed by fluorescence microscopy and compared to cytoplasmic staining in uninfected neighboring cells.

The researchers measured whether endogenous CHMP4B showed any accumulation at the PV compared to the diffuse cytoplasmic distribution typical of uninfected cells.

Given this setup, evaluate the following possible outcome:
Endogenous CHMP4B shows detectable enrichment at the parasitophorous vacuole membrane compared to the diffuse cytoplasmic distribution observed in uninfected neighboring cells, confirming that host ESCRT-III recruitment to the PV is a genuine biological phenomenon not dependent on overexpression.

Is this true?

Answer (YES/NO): YES